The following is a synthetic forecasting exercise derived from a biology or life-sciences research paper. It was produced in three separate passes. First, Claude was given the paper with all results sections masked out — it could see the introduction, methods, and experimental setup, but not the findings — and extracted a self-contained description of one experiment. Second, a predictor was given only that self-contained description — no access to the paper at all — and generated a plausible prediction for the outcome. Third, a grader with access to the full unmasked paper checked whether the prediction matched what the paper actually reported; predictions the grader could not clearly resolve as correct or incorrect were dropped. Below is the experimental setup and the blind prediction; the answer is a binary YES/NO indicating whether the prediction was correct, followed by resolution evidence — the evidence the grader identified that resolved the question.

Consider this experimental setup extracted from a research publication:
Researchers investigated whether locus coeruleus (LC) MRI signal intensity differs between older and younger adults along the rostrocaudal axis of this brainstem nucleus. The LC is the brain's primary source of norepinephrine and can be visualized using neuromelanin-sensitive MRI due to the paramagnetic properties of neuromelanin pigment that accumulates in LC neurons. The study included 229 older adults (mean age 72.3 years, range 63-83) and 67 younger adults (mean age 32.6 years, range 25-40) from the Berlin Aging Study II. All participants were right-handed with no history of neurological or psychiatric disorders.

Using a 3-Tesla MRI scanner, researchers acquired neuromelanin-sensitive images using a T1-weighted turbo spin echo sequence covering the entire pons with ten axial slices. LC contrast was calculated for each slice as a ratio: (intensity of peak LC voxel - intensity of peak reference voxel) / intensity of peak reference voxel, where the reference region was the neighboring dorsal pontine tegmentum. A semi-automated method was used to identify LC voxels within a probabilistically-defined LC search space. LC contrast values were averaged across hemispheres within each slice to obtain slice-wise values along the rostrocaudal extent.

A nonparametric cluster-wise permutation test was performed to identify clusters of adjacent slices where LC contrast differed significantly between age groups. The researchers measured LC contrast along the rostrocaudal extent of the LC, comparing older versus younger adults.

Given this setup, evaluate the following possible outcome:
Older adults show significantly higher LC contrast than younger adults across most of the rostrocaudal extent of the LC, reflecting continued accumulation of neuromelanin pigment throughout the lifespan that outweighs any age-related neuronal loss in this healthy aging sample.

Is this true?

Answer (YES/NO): NO